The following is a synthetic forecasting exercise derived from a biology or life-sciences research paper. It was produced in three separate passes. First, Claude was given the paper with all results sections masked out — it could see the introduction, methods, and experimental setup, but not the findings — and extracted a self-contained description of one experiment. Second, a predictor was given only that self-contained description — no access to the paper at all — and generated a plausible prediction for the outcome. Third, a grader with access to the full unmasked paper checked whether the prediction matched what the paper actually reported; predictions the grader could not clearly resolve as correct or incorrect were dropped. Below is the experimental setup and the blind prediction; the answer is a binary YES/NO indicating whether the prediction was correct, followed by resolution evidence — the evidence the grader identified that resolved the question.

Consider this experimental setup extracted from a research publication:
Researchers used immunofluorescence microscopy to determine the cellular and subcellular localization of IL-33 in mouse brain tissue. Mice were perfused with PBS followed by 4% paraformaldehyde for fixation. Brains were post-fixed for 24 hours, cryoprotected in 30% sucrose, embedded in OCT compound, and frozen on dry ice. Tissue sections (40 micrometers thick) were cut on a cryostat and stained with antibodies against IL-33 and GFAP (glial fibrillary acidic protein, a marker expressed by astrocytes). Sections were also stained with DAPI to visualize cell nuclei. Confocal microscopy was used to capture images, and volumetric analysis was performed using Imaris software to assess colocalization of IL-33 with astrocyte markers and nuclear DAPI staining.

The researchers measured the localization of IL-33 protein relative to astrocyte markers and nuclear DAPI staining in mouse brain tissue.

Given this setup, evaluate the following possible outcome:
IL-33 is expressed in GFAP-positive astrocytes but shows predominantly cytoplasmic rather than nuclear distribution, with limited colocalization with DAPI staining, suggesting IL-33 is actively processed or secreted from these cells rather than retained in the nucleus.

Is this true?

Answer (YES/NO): NO